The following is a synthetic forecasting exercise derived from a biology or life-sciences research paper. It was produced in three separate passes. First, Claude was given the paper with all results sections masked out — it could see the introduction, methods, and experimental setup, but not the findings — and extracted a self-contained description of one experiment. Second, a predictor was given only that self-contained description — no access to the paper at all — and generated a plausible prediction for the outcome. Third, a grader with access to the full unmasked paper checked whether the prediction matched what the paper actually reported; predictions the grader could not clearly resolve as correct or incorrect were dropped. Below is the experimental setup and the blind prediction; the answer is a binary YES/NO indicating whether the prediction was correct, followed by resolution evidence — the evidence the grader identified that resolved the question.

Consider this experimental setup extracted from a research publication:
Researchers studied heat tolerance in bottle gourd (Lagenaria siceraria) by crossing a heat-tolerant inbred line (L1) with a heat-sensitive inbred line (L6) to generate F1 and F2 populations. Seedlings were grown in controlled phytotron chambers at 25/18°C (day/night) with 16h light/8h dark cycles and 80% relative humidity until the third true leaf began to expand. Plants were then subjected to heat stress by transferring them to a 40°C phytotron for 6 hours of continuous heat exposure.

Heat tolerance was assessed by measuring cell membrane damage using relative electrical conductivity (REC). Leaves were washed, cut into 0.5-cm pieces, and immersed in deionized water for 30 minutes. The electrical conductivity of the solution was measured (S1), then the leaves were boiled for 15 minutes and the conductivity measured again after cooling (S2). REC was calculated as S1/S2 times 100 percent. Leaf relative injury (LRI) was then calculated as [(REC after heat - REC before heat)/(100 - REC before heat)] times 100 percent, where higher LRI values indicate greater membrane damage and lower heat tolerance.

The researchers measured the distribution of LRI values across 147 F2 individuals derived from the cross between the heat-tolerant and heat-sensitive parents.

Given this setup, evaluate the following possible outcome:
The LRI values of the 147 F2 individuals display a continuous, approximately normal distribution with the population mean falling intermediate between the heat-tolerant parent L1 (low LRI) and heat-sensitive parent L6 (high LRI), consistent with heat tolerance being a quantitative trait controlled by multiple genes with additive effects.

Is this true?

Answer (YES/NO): NO